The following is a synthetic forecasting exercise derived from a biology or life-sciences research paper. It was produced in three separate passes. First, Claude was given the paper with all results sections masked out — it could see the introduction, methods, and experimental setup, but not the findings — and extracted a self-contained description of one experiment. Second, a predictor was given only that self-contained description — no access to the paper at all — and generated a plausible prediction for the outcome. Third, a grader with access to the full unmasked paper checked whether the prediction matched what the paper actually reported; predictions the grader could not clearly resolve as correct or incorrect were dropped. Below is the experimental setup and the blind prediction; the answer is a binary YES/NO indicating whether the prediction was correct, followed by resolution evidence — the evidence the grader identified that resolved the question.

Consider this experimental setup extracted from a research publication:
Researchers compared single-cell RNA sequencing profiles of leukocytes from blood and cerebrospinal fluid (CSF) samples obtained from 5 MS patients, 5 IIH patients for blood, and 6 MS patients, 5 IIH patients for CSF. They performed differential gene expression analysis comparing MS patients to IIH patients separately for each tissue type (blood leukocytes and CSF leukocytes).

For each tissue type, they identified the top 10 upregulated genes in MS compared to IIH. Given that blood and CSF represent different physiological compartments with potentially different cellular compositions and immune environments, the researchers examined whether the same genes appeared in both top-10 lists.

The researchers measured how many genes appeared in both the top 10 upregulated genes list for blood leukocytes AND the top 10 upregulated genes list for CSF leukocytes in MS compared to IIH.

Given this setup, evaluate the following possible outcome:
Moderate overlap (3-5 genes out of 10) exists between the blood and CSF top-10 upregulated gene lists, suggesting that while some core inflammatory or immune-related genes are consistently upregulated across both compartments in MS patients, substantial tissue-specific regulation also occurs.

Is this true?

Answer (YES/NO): YES